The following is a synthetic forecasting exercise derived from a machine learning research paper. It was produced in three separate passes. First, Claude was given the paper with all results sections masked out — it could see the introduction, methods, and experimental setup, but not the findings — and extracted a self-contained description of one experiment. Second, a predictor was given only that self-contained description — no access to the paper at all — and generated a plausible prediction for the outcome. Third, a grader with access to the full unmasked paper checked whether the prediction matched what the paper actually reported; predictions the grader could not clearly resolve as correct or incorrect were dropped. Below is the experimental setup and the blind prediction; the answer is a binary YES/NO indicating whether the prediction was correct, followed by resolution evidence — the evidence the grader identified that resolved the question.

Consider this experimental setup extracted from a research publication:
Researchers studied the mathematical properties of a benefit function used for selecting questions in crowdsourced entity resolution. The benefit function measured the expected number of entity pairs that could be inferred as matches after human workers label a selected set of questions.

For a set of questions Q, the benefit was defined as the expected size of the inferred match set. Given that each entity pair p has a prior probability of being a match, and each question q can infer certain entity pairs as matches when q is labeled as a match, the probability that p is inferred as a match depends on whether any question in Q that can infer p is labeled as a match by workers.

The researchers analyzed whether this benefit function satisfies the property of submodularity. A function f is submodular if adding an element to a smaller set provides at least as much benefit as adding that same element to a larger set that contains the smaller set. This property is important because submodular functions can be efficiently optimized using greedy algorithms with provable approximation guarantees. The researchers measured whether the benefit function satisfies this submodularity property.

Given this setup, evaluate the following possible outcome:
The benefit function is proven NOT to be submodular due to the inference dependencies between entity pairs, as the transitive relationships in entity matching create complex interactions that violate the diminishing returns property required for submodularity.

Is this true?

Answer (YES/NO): NO